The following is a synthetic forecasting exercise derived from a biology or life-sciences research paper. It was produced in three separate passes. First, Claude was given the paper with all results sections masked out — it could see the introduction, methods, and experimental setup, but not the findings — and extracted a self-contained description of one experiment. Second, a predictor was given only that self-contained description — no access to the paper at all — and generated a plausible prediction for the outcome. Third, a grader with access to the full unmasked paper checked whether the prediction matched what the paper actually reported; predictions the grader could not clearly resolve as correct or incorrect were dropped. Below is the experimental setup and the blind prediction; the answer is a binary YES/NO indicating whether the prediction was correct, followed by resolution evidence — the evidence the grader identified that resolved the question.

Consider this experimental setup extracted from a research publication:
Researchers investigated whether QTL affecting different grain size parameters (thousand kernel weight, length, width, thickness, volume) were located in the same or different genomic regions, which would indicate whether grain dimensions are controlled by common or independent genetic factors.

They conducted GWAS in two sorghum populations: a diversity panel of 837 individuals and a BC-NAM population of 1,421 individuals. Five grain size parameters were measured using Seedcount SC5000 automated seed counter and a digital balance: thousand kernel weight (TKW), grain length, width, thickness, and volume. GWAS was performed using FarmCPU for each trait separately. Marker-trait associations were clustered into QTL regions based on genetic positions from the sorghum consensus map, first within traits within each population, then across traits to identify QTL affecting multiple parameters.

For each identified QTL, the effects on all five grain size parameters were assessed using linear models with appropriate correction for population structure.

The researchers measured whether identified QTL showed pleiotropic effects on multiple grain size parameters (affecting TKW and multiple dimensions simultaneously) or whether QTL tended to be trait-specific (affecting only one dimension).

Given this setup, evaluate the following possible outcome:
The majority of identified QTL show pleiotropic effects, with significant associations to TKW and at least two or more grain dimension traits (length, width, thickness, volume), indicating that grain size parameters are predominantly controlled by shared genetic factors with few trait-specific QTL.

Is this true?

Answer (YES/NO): YES